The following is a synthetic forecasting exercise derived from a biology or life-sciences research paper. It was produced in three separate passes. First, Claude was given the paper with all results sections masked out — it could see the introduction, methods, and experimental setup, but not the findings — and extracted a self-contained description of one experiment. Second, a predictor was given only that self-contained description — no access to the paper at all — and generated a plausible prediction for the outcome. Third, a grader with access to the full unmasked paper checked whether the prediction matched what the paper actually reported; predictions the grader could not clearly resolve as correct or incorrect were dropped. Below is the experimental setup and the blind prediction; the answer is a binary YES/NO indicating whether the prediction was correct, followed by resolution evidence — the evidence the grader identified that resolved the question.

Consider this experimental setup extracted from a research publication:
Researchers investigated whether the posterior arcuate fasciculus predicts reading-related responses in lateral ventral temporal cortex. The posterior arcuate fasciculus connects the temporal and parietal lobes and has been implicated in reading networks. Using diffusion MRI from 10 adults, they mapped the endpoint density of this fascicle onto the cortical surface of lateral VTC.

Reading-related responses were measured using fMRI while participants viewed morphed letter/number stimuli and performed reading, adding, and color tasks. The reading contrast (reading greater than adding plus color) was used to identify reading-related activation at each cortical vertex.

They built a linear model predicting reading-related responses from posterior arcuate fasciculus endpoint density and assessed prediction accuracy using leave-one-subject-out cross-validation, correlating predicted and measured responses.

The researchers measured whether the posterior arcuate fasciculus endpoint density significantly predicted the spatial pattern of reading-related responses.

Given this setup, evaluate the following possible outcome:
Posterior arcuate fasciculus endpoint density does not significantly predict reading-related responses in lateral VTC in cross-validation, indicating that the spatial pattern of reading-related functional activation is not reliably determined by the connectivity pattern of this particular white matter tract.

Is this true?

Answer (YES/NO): YES